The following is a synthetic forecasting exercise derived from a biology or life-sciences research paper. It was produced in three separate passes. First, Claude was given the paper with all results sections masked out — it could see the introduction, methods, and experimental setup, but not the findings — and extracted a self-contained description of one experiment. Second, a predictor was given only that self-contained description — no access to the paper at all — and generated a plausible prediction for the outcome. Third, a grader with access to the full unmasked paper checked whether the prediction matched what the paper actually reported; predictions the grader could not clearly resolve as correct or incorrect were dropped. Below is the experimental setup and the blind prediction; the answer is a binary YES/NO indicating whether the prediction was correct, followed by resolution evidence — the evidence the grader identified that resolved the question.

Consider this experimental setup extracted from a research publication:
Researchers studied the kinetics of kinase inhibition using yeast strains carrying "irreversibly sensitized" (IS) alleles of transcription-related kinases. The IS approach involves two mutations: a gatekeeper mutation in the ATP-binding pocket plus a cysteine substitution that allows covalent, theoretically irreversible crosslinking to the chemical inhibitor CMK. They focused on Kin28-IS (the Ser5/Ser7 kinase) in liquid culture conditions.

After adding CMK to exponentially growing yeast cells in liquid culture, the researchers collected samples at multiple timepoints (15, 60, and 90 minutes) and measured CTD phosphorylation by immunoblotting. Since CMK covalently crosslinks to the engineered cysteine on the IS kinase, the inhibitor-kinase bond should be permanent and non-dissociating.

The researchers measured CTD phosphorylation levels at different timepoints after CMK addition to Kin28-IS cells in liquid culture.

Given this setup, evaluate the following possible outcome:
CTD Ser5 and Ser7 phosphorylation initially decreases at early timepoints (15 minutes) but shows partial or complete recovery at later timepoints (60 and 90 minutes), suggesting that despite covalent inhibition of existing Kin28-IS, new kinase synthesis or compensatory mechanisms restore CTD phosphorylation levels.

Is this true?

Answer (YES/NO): YES